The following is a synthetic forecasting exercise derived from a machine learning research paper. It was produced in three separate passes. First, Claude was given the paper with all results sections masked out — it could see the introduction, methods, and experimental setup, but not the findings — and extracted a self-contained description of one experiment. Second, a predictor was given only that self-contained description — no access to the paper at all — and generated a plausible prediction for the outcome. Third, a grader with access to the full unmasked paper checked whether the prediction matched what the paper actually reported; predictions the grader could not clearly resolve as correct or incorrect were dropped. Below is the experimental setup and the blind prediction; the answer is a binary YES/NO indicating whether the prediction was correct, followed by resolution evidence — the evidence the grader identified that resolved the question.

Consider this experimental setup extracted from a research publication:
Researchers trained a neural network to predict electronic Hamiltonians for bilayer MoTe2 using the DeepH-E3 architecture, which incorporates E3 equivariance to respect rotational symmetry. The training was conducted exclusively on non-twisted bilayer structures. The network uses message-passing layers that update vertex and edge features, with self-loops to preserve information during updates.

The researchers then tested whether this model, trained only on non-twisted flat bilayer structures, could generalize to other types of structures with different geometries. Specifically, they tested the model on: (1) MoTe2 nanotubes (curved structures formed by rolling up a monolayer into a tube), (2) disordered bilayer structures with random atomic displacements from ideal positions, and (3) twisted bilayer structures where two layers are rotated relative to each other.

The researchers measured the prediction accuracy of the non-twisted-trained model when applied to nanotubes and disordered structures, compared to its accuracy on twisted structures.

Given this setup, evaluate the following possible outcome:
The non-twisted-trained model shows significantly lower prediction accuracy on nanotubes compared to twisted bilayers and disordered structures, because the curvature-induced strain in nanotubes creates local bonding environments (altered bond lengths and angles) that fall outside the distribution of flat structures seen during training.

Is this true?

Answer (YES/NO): NO